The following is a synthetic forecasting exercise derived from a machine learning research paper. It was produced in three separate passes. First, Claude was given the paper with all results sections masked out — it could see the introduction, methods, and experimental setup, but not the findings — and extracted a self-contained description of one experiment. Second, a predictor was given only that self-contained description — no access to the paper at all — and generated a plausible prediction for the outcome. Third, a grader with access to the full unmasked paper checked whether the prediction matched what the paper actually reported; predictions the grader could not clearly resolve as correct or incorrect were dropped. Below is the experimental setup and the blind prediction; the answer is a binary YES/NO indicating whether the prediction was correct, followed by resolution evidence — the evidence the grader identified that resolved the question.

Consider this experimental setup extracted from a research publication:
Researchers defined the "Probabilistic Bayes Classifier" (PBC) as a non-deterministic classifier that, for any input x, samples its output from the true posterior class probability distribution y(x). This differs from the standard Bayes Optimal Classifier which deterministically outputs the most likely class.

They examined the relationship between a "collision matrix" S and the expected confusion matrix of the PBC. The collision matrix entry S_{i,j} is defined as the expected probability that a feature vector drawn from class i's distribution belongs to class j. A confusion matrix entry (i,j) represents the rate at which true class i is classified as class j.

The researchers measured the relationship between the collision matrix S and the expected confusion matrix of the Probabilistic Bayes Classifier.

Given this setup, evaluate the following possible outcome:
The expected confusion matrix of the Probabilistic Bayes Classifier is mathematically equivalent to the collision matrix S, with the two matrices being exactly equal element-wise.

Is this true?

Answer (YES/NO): YES